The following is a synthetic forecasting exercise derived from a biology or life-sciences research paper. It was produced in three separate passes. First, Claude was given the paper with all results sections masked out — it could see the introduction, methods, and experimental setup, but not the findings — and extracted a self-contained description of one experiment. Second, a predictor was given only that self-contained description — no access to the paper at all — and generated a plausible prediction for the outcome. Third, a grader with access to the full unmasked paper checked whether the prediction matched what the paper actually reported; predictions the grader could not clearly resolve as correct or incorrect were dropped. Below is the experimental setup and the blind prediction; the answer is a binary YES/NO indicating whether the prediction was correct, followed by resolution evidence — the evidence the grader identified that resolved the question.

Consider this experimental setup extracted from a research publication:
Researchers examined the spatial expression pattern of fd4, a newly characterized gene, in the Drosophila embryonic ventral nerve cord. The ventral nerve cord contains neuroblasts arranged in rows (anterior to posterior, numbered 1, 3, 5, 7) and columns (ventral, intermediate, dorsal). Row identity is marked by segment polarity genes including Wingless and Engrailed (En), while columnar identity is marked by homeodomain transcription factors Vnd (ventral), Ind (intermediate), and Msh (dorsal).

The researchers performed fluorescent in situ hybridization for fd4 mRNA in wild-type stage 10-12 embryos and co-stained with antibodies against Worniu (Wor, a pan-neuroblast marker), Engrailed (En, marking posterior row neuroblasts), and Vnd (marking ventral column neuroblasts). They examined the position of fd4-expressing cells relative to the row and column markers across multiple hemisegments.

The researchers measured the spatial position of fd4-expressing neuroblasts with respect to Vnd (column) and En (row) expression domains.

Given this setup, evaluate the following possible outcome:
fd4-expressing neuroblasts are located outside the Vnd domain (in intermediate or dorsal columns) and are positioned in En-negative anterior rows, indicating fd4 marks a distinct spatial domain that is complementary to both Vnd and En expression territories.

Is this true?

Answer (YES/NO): NO